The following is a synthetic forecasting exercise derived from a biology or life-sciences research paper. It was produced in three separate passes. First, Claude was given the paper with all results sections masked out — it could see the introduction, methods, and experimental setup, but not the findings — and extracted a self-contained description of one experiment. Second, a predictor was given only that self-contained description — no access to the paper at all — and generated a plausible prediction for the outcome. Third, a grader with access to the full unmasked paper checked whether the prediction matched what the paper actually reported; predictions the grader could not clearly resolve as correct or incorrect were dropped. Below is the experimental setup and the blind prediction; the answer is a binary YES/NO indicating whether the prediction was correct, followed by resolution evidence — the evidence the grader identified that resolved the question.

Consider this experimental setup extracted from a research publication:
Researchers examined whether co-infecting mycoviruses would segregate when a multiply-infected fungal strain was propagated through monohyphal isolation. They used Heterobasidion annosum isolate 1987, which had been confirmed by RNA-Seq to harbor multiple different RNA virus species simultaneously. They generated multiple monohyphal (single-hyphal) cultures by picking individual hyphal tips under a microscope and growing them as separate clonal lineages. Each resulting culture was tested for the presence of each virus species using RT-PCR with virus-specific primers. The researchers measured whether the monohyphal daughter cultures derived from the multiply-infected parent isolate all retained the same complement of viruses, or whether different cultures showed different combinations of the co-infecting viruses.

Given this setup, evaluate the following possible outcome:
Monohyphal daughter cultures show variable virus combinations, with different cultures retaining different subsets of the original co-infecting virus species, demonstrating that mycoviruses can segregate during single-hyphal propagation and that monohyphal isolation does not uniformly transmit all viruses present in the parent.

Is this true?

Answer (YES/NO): YES